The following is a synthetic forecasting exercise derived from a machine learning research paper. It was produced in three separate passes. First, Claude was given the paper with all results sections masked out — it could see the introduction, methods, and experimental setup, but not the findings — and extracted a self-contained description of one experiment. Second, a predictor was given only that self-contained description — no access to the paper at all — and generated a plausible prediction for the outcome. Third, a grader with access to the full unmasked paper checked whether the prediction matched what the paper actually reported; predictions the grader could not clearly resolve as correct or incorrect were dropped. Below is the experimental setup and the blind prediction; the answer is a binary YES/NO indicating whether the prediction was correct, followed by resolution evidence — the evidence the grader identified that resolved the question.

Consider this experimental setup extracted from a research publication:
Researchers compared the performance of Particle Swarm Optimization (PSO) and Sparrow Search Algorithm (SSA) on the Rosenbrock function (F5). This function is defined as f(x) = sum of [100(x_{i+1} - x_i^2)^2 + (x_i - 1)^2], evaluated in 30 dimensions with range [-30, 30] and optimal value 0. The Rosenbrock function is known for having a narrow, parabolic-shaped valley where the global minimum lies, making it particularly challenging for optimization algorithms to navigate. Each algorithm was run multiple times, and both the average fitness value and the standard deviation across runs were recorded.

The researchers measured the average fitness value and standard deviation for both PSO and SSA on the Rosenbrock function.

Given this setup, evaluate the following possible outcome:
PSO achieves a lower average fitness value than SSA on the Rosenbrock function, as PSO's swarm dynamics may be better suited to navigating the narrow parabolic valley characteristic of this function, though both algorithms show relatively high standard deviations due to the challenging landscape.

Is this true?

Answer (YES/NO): NO